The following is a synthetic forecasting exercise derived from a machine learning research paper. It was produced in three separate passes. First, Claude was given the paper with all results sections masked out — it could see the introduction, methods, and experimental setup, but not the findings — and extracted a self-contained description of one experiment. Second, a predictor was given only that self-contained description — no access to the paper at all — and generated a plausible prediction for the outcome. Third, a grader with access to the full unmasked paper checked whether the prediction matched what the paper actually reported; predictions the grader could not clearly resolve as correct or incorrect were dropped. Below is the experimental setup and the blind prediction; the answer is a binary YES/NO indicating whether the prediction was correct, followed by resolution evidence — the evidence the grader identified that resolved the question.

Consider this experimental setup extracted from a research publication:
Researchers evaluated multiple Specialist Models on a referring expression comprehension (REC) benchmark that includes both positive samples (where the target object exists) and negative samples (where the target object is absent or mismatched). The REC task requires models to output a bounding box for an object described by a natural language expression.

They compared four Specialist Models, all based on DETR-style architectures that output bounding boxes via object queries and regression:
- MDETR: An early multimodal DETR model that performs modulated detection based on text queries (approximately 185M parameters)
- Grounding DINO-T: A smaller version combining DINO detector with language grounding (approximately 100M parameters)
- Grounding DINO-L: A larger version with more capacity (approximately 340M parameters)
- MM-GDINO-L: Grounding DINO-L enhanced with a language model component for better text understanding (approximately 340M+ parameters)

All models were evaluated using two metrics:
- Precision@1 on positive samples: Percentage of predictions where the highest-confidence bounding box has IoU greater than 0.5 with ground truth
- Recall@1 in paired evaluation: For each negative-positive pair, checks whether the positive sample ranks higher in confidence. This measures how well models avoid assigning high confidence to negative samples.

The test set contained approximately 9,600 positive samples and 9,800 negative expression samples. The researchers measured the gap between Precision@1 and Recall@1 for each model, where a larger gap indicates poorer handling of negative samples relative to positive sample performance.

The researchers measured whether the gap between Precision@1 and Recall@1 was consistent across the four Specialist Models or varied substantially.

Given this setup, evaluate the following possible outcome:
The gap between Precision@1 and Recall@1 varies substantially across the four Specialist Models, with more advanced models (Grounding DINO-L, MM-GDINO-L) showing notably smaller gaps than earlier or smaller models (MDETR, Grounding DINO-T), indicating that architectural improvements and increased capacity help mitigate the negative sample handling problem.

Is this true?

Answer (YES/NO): NO